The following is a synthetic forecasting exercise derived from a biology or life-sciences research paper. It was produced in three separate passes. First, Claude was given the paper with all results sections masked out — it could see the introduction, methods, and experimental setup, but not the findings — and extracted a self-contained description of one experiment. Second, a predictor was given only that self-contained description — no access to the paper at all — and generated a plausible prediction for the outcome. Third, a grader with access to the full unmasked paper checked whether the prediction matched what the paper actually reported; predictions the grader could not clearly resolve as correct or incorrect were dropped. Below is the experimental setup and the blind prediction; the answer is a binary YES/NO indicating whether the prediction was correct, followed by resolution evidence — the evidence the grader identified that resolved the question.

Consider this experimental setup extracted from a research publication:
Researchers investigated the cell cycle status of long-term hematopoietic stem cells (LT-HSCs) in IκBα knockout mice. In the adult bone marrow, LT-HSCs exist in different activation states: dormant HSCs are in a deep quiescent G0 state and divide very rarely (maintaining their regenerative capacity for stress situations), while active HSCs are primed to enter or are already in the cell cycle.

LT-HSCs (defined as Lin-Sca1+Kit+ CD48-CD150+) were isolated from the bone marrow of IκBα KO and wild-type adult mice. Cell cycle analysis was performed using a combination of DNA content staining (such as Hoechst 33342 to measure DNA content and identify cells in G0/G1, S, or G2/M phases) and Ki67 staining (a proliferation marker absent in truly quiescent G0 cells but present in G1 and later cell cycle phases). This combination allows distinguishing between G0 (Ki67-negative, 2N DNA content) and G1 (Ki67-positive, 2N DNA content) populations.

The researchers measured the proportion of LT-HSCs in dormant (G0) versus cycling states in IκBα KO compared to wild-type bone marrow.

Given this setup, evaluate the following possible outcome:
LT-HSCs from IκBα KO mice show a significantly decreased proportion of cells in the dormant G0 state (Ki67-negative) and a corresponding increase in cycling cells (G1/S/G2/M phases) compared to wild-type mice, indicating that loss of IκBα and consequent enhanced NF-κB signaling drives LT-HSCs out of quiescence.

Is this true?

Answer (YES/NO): NO